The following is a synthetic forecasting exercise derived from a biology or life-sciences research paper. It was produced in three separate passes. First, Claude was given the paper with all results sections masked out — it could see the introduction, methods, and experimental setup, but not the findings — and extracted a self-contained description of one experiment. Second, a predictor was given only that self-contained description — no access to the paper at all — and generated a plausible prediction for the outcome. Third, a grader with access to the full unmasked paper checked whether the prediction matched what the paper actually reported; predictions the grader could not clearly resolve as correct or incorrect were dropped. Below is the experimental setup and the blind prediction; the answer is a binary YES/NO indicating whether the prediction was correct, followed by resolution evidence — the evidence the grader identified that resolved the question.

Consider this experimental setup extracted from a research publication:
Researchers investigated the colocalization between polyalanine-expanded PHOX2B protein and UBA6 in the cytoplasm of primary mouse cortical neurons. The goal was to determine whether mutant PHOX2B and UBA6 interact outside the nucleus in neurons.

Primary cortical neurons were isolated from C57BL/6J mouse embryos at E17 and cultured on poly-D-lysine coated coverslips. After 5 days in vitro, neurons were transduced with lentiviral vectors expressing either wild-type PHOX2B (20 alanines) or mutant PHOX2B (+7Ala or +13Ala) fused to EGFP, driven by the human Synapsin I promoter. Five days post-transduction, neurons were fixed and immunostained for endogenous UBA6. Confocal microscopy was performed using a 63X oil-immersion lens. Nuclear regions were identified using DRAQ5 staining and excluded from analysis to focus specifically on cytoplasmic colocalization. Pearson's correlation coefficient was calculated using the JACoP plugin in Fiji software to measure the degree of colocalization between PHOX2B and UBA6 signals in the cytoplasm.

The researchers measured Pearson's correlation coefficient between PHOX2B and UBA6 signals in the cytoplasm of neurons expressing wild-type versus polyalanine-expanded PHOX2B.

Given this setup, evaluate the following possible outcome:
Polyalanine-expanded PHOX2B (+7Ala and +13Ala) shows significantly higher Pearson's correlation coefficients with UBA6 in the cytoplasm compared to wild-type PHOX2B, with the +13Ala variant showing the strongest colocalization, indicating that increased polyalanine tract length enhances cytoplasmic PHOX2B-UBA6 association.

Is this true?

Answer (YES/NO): YES